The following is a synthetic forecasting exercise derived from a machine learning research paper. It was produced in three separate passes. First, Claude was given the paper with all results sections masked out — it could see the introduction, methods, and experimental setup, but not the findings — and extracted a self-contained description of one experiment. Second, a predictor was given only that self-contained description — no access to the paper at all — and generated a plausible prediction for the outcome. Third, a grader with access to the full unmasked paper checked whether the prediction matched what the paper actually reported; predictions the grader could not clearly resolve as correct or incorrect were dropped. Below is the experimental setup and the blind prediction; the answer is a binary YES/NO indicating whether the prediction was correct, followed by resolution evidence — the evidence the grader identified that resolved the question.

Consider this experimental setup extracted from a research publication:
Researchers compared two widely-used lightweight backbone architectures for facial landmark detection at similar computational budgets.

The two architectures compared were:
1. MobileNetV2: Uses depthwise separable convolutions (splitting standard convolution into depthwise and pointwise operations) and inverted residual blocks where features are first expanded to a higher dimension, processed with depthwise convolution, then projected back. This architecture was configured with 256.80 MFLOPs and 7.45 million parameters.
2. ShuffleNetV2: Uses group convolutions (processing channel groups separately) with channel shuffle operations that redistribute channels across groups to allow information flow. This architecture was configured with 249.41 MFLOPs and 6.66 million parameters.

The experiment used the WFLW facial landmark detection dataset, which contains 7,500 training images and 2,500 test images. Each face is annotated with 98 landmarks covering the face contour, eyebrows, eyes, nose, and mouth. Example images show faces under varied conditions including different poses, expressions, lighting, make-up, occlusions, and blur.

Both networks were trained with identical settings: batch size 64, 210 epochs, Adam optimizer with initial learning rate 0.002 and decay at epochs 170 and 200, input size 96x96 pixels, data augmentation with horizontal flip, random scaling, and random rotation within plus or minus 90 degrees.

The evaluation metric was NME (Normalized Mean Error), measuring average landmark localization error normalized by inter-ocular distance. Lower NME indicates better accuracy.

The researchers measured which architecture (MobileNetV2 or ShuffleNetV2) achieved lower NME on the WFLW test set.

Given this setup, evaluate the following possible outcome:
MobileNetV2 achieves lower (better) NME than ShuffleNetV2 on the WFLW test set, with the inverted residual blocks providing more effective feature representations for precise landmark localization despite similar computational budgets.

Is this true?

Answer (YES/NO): NO